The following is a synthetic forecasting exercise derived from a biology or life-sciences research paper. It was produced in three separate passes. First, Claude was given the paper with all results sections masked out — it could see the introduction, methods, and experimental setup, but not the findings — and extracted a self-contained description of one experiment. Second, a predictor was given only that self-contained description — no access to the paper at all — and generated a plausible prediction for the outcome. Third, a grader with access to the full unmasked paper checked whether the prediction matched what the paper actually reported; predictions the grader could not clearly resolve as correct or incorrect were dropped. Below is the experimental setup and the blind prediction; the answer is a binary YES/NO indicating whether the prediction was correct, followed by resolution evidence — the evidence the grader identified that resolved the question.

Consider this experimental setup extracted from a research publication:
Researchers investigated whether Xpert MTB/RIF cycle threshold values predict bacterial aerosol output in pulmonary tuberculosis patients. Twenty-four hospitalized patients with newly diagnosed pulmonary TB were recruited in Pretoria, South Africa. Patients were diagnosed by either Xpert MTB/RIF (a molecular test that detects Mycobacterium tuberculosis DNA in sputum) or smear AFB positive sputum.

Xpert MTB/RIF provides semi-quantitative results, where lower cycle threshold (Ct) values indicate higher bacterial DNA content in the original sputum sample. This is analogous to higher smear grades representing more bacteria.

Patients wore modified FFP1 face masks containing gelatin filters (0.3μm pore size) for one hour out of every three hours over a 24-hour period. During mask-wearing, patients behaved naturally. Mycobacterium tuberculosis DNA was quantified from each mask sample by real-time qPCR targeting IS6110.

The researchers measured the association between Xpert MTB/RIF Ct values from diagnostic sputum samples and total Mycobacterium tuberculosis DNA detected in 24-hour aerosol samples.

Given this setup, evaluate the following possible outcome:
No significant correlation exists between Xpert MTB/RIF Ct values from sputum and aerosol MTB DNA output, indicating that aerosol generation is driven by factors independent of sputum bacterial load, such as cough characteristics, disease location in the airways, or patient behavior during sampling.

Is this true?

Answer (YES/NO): NO